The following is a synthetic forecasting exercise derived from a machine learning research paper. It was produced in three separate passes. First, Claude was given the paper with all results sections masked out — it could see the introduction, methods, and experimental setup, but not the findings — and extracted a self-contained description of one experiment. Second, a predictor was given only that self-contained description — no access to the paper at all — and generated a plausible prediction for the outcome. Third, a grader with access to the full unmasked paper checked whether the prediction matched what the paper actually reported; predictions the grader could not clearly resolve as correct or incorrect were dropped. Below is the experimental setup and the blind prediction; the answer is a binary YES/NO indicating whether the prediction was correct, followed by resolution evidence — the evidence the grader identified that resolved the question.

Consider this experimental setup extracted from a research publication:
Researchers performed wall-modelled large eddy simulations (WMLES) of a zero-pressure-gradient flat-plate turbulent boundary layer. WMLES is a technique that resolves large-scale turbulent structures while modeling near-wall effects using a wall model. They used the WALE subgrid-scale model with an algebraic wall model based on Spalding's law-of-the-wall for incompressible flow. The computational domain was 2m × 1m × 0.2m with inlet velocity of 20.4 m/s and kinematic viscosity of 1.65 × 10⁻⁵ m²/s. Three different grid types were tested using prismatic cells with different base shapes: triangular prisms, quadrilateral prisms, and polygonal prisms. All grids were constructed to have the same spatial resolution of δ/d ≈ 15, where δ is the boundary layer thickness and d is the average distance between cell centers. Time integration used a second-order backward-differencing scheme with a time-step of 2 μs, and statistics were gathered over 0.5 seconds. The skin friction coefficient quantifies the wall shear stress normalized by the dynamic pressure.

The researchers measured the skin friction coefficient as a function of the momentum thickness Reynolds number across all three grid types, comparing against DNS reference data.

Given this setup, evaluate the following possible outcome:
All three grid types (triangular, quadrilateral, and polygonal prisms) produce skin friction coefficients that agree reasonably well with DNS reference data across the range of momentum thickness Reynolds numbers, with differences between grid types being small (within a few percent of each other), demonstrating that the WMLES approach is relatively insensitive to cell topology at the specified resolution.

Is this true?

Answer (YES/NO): YES